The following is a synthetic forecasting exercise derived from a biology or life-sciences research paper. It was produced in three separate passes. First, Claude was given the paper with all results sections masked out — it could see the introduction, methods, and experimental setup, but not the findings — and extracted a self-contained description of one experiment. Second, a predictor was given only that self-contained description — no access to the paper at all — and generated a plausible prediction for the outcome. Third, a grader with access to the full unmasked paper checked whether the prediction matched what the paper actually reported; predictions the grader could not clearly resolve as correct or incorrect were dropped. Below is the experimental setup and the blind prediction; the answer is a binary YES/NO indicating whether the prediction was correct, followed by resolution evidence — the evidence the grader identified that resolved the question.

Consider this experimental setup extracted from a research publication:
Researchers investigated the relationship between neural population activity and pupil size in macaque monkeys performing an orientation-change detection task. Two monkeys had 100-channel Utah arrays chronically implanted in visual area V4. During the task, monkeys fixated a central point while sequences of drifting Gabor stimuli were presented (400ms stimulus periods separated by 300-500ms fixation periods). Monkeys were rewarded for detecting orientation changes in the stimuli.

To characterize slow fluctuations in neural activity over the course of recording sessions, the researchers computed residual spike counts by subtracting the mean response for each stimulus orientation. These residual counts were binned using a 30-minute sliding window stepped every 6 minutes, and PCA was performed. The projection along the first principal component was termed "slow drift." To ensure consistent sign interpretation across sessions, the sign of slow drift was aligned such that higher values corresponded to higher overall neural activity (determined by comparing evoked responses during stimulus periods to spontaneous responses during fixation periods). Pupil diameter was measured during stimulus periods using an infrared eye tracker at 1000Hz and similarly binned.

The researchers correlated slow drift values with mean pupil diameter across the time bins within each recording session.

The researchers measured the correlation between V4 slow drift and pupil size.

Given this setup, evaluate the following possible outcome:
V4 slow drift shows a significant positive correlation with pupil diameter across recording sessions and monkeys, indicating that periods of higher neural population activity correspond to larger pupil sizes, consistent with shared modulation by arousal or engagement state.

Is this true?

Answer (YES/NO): YES